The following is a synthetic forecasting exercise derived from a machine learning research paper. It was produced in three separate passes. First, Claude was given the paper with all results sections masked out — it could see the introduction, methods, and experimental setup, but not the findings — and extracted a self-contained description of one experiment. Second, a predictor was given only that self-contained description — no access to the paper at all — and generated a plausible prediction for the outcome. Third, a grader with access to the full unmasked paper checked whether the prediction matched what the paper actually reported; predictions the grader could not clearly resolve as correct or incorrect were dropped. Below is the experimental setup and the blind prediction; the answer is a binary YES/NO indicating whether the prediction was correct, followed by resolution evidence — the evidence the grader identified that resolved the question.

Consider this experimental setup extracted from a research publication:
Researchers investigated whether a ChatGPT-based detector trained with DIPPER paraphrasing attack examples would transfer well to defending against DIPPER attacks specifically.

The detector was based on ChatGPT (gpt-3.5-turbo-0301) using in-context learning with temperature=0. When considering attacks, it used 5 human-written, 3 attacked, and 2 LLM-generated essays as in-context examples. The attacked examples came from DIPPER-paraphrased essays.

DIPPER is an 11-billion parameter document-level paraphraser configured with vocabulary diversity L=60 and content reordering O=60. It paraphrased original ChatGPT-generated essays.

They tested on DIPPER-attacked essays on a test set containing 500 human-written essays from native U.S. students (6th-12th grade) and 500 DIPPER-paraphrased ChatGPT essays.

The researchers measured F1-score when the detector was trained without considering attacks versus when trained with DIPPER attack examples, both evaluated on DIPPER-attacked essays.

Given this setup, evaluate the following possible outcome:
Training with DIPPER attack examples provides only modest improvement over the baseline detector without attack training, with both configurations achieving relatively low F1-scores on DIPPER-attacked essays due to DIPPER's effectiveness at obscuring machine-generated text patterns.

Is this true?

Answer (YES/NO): NO